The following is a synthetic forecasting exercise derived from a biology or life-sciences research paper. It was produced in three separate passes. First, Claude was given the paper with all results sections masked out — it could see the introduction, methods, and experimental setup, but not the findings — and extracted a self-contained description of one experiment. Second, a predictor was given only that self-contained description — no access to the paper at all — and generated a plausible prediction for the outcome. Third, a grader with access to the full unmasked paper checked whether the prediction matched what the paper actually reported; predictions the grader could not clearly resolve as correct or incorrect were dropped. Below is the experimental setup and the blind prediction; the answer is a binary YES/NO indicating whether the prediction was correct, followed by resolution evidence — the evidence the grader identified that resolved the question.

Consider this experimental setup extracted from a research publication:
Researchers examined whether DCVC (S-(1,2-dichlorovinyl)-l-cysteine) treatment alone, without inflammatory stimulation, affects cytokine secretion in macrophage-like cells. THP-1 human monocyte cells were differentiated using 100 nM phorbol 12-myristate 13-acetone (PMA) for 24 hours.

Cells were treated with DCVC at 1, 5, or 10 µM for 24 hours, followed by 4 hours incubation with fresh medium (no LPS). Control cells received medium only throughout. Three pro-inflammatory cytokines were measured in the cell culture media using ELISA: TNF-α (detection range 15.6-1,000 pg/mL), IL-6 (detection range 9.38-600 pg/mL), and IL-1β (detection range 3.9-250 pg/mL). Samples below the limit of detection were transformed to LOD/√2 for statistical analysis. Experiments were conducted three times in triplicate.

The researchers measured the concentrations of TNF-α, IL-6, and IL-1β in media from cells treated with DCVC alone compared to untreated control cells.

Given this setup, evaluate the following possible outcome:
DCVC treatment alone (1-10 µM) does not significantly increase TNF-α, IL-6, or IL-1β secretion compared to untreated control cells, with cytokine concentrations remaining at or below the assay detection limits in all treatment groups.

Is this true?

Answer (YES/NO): YES